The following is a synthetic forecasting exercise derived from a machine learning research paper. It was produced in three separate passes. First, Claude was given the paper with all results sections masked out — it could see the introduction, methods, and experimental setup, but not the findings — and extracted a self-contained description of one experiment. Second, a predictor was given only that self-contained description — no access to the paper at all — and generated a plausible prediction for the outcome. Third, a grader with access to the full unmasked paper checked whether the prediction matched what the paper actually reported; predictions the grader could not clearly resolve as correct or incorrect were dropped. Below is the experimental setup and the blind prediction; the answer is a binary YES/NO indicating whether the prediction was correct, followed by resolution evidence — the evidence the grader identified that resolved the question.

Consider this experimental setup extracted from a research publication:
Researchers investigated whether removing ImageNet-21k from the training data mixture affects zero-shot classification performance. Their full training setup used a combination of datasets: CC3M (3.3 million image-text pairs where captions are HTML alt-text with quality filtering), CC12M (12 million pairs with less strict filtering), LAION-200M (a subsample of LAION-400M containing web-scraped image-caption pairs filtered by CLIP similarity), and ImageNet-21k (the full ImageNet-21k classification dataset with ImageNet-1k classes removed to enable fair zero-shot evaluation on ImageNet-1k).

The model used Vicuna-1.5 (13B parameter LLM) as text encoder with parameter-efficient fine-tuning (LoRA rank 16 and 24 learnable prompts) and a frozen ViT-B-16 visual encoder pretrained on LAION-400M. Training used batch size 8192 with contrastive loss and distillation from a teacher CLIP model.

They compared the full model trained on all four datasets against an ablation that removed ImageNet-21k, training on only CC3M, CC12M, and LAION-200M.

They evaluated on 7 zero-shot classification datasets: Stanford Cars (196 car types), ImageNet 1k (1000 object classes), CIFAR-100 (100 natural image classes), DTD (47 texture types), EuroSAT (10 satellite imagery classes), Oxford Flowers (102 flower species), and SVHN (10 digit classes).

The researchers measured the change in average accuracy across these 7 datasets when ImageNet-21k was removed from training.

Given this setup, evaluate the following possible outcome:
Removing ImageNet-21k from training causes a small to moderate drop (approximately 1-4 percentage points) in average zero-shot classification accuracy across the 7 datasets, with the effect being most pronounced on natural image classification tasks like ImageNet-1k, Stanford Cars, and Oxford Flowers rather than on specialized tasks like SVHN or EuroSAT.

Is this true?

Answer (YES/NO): NO